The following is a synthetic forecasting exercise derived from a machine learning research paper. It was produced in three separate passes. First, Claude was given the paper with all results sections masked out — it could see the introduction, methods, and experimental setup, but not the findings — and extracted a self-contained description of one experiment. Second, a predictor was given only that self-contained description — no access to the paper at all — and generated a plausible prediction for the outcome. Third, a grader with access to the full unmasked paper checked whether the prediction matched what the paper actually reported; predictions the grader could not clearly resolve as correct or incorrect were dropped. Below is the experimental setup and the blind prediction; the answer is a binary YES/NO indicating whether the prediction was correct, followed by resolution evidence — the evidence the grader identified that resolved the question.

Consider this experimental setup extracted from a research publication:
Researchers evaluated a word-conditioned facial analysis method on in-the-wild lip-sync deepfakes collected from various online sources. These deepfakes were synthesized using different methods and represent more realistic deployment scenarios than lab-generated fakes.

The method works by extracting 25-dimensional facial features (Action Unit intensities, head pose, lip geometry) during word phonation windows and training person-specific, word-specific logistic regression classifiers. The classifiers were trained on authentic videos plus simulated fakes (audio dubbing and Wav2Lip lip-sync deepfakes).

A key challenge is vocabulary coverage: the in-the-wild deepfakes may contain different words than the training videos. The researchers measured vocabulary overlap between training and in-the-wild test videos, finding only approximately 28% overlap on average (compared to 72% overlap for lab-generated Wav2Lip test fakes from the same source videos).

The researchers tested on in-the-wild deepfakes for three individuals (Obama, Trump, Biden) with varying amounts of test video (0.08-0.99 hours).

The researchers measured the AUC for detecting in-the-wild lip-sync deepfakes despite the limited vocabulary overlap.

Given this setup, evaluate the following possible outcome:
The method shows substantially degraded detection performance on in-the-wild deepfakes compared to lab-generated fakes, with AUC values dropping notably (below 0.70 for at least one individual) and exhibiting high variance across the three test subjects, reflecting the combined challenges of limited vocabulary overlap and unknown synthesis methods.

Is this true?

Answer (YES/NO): NO